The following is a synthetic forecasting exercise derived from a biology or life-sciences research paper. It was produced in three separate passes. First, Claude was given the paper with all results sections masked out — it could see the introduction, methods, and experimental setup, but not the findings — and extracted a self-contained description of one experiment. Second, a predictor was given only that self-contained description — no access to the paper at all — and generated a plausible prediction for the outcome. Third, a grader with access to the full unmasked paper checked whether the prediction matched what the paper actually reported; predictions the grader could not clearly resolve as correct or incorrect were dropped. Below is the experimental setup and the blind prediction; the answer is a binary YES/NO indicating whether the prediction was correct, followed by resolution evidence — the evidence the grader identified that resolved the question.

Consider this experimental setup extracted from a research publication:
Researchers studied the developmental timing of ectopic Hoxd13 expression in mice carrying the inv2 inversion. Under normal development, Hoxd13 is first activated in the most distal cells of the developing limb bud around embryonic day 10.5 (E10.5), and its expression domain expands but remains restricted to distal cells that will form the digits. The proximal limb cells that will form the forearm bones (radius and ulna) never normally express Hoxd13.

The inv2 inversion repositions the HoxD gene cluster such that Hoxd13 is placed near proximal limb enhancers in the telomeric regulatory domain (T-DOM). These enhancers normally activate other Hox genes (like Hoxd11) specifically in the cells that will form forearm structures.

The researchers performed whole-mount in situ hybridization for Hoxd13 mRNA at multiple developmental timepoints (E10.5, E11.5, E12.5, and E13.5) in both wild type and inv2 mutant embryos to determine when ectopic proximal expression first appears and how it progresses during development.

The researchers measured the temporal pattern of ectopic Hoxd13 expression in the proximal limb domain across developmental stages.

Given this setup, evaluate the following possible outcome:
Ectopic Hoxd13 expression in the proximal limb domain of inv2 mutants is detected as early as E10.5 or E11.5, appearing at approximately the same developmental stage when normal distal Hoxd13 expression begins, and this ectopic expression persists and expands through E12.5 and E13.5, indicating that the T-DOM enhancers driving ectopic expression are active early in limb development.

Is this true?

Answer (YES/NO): NO